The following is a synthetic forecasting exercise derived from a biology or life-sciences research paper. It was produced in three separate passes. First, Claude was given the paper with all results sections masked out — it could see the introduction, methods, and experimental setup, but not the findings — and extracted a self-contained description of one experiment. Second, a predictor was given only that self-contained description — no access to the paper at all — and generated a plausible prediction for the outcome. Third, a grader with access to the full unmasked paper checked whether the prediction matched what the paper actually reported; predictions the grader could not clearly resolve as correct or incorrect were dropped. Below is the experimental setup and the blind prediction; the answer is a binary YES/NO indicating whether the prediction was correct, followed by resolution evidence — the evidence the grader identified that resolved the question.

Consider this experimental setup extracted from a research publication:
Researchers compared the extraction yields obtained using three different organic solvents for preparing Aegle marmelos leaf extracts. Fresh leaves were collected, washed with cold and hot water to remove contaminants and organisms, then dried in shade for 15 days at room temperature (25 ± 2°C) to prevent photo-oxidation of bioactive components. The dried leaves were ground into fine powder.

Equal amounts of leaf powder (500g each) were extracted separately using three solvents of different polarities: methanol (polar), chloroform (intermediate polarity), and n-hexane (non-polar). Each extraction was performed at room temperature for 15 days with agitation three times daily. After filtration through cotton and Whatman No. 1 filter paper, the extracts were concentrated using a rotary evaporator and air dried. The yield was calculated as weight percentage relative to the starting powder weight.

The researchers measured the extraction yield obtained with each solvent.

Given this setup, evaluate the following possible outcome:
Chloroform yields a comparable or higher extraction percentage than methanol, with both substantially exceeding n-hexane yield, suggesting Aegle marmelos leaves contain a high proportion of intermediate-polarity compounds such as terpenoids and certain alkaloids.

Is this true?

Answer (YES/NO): NO